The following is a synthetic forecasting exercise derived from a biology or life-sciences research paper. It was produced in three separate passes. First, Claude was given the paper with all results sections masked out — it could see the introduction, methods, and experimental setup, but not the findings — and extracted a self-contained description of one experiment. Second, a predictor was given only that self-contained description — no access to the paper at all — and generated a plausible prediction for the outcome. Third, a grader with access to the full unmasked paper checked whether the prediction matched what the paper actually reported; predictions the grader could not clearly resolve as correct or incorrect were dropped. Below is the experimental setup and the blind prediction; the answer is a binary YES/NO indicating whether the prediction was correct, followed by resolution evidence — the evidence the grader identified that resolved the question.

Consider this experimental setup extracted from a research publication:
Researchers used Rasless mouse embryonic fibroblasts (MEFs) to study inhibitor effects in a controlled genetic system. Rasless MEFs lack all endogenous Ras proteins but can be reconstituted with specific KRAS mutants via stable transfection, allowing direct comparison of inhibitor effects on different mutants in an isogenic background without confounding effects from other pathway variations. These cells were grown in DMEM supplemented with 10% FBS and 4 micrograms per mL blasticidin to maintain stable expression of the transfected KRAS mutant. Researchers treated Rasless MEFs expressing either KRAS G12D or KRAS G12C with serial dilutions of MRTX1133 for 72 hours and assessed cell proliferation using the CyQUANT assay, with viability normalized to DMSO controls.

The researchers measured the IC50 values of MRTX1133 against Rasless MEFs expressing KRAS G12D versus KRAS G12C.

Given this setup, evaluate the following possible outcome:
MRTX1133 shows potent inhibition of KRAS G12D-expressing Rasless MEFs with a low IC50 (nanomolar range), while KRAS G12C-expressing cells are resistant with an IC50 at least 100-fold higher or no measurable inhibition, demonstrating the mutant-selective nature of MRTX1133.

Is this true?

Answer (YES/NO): YES